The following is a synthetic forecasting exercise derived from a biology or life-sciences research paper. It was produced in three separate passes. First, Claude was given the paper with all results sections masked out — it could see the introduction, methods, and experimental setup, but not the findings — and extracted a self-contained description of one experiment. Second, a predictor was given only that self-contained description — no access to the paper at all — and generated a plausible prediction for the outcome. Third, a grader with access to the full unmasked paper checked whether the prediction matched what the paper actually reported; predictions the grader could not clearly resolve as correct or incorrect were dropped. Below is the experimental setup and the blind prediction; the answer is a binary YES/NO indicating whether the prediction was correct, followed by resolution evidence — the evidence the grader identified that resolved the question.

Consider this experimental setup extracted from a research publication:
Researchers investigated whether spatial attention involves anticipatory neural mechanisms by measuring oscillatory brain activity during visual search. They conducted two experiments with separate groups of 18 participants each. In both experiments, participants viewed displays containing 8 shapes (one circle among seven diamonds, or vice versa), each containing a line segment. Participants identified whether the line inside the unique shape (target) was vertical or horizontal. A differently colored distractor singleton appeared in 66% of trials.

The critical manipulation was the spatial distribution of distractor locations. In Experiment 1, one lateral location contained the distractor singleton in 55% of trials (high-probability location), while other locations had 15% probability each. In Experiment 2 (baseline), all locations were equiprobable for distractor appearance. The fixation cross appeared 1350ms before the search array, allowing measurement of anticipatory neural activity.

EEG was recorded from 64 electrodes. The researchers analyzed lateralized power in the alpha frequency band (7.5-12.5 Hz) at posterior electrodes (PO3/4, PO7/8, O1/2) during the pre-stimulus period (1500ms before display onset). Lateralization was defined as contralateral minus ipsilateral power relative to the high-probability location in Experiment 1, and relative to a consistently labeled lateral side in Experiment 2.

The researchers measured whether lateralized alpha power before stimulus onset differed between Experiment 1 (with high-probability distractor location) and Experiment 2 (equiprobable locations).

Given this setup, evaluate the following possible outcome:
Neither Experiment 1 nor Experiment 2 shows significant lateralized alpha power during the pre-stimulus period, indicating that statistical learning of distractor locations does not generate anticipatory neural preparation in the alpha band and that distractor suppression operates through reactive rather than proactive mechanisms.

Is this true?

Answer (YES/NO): NO